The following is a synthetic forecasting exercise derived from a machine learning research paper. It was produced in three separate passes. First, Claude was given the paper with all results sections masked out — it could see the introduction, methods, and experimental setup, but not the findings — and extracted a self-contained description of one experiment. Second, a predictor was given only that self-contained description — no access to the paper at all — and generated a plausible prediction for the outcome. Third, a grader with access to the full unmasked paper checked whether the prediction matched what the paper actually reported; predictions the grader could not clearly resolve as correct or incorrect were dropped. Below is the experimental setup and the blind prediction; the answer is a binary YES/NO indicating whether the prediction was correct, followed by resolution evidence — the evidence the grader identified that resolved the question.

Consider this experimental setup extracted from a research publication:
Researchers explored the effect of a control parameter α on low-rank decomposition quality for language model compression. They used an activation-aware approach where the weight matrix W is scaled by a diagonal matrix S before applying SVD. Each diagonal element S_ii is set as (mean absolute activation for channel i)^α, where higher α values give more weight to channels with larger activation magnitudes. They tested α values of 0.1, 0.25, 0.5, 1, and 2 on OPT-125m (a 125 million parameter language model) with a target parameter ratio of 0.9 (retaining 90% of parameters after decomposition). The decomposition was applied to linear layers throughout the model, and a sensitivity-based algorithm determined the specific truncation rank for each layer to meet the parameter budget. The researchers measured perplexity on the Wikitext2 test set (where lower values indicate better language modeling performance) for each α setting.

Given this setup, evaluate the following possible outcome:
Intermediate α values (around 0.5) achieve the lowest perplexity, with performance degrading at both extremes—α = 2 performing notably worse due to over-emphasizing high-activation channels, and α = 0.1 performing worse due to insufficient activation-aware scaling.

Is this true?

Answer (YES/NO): YES